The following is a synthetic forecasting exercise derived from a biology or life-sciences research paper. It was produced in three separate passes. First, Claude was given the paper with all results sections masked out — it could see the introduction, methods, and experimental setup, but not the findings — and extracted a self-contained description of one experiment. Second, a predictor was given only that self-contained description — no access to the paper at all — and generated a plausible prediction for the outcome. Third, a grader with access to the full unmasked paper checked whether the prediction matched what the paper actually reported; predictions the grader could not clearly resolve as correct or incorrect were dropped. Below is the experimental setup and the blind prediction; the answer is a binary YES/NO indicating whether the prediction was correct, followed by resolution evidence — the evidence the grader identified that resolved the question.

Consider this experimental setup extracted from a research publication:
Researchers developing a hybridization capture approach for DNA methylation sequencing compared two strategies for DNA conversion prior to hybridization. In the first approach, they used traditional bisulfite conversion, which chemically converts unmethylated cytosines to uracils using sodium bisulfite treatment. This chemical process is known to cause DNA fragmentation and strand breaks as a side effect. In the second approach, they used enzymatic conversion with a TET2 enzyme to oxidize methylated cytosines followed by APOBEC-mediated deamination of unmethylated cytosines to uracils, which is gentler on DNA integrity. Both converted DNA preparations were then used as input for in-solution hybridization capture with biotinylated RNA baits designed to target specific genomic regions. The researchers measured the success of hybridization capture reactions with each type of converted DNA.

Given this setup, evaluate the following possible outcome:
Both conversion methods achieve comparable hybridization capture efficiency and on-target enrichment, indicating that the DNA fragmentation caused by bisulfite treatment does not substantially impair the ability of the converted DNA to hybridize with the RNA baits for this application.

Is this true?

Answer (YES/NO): NO